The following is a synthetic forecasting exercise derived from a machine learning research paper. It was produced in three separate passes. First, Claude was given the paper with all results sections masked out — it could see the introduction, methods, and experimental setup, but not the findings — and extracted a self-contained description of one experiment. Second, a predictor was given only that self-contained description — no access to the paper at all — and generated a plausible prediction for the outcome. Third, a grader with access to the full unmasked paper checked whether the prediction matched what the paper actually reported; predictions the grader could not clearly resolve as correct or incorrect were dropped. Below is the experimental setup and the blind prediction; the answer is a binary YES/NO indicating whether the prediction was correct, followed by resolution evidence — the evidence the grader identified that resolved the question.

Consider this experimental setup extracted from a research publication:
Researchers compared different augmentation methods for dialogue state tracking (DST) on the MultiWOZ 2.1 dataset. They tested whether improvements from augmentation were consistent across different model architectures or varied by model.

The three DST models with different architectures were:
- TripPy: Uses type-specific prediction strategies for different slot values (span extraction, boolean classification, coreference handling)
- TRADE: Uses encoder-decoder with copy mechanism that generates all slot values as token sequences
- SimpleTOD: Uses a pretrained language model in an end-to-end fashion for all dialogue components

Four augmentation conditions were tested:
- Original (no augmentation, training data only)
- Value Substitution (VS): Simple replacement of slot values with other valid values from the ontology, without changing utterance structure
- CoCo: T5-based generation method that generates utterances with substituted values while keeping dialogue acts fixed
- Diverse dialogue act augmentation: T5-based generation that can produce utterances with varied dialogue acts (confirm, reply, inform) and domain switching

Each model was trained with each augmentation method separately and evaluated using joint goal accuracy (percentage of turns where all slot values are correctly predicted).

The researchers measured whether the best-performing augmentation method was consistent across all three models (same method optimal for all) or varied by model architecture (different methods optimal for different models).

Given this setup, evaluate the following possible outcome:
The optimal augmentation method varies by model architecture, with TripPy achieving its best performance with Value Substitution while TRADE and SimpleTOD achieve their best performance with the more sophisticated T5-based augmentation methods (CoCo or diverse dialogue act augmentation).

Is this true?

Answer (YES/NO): NO